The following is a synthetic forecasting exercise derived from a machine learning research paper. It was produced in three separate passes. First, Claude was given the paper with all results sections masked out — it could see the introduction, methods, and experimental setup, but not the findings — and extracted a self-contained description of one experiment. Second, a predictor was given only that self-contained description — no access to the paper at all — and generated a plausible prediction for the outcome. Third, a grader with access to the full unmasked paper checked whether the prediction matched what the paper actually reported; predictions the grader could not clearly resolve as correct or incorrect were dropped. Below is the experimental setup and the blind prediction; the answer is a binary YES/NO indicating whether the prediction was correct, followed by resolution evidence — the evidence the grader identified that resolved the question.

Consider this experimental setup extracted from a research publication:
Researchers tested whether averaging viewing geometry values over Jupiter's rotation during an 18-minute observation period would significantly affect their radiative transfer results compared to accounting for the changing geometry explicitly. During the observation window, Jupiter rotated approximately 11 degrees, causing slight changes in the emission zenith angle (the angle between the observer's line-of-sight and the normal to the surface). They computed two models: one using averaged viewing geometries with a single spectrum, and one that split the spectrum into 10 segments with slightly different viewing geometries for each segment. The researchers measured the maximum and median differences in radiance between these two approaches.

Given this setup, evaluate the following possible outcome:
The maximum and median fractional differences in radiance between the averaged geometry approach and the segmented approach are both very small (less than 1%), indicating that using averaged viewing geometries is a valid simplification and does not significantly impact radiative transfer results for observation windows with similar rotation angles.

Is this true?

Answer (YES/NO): YES